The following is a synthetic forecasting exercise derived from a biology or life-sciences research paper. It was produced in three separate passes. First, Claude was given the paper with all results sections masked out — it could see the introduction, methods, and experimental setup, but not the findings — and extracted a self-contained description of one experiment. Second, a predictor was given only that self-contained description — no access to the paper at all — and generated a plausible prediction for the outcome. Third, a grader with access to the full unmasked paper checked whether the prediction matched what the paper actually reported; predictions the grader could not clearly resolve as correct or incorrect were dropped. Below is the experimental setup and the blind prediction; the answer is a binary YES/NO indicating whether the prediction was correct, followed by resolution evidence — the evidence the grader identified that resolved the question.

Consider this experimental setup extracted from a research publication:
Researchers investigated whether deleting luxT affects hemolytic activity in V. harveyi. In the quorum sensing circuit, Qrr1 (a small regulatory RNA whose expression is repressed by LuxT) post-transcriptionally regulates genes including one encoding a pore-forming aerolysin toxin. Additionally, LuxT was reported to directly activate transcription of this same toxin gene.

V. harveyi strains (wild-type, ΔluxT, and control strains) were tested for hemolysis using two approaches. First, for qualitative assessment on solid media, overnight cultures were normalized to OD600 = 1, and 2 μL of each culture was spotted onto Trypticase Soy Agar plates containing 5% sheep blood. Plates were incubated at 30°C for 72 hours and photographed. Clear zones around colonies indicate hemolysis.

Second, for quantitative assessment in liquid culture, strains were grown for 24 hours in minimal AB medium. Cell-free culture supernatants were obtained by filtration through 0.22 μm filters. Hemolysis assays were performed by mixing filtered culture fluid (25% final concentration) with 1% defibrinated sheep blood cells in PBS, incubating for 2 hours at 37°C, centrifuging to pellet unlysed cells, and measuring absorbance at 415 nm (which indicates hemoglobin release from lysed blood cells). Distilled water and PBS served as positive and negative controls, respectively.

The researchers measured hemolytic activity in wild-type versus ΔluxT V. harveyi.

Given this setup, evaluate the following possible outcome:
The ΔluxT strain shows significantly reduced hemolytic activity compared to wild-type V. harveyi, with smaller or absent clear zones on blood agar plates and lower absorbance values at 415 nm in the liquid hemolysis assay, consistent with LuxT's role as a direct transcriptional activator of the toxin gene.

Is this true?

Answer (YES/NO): YES